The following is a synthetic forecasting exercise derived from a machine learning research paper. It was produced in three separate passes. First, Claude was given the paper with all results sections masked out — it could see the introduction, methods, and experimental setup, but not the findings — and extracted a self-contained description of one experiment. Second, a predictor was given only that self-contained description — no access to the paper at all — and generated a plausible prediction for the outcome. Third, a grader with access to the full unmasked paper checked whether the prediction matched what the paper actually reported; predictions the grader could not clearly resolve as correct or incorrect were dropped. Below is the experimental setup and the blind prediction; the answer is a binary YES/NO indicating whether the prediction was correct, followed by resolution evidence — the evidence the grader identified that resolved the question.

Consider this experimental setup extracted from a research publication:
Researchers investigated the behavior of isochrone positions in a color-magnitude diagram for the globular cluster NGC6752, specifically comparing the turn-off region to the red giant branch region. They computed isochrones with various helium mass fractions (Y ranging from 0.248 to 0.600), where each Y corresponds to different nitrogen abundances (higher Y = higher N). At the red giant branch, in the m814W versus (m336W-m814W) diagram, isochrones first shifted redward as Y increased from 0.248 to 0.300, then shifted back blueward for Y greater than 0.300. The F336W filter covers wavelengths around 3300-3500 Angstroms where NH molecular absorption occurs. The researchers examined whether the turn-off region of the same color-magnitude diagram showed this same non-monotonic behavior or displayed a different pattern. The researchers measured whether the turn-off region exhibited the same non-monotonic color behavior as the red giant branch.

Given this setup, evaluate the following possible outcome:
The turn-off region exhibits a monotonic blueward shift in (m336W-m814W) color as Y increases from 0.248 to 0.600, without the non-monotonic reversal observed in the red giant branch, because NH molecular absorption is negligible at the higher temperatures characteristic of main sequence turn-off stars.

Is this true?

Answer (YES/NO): YES